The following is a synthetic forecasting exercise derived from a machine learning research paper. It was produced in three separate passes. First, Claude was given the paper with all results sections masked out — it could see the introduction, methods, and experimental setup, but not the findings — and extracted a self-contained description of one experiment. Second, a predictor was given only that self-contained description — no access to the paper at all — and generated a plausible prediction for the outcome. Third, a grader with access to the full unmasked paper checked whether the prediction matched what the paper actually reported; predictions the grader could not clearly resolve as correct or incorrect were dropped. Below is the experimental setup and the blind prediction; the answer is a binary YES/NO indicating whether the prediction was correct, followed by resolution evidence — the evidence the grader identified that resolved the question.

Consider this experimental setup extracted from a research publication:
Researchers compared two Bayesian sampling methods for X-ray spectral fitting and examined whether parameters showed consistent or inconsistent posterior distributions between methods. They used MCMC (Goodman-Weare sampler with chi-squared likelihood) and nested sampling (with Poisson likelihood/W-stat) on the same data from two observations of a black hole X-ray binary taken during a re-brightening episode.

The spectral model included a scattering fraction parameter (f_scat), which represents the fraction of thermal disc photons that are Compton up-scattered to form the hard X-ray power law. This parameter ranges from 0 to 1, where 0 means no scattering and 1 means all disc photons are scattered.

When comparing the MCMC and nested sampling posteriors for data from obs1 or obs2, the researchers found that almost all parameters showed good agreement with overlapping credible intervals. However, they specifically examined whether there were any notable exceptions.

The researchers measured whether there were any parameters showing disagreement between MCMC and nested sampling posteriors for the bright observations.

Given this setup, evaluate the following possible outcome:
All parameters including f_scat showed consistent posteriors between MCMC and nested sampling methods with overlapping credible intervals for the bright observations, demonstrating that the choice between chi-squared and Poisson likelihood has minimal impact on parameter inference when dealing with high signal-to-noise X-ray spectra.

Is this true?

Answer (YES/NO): NO